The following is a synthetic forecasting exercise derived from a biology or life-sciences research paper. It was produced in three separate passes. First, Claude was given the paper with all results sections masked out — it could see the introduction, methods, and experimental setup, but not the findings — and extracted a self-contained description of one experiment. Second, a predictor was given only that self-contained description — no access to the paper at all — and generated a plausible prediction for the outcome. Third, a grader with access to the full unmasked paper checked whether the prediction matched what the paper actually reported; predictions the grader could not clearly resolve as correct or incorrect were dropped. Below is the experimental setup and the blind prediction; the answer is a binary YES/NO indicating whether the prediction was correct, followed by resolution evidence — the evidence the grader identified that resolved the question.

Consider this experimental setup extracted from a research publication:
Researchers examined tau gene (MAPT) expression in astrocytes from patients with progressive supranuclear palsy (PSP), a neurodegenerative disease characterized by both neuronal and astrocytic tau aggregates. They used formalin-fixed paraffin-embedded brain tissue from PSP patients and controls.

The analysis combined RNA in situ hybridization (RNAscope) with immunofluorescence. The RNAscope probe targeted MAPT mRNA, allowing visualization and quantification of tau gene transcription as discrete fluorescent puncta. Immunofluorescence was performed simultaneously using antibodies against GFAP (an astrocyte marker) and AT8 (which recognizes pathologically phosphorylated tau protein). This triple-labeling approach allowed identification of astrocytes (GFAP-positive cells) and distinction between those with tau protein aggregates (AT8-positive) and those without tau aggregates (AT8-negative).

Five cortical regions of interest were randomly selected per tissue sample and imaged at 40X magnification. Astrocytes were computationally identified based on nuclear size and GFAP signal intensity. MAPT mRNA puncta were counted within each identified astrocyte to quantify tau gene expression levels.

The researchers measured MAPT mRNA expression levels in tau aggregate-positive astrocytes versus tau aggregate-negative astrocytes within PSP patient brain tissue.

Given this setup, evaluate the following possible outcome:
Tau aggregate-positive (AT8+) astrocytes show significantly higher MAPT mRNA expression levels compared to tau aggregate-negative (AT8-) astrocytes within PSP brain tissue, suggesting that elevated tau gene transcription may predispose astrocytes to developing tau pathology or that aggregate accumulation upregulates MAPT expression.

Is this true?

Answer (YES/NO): NO